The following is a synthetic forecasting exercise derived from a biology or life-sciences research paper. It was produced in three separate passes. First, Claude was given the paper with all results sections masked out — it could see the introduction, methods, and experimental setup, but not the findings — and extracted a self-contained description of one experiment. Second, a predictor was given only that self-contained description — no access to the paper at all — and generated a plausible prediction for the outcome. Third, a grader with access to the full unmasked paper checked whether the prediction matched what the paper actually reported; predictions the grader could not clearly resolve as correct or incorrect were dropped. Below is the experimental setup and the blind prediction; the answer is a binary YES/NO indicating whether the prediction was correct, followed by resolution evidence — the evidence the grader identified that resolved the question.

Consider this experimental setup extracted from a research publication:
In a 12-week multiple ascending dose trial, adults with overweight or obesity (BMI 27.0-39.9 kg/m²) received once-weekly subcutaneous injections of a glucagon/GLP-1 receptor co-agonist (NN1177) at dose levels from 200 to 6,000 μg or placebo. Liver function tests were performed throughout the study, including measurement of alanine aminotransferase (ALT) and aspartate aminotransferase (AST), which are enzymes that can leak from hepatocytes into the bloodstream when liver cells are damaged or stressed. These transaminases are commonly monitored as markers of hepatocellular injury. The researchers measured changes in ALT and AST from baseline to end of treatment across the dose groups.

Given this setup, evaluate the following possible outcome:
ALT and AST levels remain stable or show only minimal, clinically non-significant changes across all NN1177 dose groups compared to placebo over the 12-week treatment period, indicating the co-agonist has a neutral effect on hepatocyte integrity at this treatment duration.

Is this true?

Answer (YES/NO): NO